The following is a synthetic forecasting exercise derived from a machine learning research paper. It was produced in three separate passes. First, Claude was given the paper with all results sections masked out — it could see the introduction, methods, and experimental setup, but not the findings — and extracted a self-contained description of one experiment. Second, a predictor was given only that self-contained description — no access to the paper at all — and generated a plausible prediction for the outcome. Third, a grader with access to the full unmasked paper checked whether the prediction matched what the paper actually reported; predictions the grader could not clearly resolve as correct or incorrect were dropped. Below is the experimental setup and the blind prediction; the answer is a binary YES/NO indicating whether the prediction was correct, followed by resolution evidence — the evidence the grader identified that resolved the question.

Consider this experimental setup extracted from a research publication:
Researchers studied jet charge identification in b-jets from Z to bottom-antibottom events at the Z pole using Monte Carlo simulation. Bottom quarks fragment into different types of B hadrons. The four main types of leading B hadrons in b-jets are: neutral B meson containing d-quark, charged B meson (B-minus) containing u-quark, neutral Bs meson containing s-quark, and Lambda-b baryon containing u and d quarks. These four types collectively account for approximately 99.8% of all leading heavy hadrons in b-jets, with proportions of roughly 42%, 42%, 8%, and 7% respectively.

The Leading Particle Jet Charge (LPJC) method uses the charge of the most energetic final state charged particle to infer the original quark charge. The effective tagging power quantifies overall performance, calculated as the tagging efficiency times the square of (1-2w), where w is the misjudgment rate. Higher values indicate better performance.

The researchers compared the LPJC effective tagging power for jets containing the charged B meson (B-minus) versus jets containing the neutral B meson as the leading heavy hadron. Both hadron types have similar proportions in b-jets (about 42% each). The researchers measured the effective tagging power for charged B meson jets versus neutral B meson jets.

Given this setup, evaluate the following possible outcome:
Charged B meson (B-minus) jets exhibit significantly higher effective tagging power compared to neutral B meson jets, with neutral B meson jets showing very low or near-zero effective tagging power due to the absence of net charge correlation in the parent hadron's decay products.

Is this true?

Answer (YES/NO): NO